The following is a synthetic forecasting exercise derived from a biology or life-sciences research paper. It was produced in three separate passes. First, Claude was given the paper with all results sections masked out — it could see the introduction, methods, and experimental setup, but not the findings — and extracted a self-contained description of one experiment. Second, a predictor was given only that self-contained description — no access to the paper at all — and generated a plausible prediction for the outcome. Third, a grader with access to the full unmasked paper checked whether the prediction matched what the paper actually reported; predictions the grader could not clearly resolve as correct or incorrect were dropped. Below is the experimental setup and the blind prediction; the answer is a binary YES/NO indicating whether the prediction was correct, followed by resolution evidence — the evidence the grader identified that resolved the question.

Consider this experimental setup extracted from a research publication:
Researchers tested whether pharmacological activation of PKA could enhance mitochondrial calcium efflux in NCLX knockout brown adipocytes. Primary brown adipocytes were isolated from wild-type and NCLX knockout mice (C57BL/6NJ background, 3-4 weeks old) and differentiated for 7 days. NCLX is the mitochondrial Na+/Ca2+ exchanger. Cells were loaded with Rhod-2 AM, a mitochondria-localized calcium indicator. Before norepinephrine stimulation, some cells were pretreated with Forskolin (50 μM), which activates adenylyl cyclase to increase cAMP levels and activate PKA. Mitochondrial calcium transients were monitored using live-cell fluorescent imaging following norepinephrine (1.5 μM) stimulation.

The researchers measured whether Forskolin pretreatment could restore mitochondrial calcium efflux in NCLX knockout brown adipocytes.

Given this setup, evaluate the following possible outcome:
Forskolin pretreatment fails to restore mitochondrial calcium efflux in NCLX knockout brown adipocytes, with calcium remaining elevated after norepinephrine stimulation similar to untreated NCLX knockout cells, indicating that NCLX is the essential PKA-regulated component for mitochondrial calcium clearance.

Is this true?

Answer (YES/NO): YES